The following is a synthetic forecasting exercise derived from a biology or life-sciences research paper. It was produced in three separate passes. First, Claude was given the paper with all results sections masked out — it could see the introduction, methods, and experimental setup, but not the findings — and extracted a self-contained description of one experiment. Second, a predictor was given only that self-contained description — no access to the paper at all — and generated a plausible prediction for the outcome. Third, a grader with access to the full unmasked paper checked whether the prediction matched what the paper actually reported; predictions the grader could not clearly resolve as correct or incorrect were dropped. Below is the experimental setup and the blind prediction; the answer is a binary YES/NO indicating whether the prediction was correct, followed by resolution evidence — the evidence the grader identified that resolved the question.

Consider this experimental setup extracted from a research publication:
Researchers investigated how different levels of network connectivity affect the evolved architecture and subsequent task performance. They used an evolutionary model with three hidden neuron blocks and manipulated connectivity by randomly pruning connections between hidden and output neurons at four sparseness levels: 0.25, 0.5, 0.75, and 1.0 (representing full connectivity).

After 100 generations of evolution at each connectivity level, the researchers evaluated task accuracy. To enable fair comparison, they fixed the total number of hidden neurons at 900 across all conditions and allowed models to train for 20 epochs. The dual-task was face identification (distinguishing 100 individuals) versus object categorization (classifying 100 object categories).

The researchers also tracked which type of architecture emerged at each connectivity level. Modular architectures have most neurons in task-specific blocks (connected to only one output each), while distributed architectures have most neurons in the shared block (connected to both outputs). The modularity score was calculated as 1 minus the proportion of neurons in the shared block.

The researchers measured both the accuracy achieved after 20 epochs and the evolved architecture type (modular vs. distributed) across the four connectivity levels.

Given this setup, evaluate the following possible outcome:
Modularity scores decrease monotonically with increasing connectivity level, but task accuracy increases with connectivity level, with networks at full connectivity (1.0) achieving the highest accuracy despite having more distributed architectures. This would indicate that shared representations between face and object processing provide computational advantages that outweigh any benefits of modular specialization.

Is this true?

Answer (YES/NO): YES